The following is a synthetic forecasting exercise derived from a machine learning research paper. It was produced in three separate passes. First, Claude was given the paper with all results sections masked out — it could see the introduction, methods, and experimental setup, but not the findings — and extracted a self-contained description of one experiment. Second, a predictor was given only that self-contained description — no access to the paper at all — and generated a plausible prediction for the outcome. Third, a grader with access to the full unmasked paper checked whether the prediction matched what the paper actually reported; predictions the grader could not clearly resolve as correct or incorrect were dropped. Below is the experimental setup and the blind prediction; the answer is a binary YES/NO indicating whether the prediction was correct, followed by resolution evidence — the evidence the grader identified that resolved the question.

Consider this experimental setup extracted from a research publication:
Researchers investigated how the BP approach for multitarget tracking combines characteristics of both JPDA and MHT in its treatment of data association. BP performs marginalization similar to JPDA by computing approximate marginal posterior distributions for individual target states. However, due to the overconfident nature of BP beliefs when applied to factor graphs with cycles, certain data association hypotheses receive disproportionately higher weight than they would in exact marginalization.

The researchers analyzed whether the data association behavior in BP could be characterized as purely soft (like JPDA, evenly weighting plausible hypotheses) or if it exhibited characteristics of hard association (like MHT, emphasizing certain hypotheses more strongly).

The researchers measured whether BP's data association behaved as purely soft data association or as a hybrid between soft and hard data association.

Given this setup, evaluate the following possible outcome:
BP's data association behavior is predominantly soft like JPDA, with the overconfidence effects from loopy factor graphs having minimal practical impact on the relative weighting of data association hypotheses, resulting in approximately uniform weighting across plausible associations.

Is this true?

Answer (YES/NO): NO